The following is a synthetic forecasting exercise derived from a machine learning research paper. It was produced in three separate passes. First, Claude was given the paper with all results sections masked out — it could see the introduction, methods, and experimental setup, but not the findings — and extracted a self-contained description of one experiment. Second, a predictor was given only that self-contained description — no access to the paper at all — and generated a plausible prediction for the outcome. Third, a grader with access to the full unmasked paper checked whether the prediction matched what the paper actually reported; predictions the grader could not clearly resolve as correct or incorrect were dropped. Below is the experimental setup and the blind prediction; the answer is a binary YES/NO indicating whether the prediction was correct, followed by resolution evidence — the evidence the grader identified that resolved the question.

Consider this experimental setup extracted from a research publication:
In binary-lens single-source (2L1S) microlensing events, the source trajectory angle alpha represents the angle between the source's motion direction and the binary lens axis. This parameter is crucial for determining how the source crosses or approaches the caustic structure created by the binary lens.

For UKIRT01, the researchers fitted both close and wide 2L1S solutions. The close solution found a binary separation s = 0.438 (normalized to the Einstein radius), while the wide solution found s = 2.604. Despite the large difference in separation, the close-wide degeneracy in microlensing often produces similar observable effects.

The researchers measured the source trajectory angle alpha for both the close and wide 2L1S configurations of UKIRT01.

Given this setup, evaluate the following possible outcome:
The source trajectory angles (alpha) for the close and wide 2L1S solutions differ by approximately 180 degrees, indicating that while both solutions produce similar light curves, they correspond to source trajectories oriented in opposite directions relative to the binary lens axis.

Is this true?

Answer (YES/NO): NO